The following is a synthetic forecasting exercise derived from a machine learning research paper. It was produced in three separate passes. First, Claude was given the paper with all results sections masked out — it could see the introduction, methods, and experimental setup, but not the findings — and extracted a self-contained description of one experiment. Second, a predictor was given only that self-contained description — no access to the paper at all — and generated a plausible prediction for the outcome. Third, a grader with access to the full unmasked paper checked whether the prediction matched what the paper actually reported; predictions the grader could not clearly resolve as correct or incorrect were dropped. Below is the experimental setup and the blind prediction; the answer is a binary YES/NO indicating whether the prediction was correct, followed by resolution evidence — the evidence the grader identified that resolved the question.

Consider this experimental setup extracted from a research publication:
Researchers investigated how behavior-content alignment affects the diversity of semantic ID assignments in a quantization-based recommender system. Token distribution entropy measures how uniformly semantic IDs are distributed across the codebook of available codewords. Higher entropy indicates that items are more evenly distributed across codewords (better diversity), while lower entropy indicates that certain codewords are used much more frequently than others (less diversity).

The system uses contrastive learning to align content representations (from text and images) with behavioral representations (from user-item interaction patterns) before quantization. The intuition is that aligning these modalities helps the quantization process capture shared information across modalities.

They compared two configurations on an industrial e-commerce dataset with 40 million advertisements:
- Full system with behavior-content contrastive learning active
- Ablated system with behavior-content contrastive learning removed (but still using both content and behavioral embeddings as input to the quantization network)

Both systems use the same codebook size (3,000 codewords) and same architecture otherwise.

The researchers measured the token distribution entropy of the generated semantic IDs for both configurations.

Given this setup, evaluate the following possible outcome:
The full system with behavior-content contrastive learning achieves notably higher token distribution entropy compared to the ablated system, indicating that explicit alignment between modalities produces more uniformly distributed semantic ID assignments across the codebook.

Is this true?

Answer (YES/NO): NO